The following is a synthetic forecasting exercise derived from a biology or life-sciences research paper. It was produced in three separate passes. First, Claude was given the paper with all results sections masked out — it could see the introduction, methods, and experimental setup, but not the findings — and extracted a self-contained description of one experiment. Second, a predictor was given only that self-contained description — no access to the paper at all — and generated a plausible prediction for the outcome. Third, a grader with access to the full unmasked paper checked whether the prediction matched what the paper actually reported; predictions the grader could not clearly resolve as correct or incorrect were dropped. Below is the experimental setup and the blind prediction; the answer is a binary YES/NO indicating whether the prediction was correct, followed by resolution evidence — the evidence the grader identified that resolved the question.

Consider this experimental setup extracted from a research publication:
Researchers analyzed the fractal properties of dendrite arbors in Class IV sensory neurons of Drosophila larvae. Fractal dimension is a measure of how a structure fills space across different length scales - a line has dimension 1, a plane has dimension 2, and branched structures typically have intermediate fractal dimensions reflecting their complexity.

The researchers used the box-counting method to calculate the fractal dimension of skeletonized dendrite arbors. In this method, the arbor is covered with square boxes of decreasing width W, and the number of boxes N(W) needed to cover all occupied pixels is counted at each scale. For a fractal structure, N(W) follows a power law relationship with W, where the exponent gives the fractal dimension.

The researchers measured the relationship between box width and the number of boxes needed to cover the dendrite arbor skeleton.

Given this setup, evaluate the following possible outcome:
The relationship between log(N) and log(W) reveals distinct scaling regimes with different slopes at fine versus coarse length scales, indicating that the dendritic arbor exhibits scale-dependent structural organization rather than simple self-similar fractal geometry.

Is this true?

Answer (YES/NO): NO